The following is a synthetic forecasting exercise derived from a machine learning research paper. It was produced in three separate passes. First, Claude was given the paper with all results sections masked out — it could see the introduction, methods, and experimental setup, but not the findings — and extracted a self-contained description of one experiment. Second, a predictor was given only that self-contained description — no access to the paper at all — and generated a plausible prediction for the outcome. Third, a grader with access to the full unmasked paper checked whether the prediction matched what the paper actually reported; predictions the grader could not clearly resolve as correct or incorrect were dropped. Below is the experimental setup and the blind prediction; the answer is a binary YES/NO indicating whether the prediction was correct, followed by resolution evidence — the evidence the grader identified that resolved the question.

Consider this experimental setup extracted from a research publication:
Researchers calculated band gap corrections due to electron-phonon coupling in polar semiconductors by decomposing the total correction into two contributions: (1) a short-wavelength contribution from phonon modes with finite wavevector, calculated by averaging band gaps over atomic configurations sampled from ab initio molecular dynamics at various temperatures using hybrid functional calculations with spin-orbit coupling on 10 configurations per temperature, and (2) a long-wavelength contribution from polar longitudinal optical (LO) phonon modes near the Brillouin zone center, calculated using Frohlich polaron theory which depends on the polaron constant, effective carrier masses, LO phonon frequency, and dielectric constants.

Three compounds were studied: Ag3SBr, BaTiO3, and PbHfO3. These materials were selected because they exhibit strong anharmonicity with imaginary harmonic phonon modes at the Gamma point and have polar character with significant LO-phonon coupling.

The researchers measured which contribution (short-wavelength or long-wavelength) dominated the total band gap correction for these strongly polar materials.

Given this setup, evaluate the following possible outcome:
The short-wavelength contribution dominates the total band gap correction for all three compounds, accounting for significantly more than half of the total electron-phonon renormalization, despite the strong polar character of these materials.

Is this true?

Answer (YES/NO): NO